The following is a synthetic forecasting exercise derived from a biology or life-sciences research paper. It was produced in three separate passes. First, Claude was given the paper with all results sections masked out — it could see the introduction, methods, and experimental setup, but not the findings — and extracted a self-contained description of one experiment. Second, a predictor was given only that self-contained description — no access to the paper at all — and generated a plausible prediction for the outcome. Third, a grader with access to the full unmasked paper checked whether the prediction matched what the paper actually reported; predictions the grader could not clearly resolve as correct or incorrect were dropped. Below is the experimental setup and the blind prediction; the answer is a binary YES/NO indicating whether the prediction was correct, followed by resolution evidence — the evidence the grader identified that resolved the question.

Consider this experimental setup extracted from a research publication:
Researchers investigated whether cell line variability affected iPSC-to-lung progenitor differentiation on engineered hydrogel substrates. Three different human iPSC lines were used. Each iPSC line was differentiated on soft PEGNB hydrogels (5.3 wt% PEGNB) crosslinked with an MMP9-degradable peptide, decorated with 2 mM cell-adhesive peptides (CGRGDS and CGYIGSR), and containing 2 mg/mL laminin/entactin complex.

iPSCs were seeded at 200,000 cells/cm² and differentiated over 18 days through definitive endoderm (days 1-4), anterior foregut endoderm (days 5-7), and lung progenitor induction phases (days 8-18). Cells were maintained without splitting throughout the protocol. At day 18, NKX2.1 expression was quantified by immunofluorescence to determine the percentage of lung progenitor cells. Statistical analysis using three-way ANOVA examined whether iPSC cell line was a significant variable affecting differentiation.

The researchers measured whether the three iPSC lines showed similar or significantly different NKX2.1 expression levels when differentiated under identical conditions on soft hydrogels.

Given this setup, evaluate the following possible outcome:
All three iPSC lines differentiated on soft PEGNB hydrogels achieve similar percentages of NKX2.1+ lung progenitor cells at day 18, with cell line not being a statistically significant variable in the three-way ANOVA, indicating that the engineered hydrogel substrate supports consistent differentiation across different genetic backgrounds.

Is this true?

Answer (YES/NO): NO